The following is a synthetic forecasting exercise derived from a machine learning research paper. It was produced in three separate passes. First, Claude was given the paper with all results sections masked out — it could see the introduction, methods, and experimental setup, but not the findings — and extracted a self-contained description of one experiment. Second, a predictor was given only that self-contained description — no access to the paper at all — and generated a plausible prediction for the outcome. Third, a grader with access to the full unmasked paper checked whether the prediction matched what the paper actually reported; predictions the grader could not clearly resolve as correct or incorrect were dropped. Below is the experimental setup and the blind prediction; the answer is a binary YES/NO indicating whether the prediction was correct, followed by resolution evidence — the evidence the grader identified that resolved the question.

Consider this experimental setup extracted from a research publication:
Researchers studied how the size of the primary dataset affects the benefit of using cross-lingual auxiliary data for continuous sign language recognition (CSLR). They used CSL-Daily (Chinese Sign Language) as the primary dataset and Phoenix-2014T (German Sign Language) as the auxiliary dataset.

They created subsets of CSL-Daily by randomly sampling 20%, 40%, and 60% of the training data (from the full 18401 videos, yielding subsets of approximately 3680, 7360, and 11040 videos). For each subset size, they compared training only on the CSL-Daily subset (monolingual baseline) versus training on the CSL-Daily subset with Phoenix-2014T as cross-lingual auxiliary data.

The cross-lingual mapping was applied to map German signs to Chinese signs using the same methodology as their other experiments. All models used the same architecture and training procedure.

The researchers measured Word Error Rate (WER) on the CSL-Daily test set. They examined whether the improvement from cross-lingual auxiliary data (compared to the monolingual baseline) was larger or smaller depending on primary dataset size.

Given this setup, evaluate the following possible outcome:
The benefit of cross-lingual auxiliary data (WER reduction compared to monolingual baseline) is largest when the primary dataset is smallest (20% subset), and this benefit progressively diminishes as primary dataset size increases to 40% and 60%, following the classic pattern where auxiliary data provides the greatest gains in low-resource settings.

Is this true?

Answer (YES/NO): NO